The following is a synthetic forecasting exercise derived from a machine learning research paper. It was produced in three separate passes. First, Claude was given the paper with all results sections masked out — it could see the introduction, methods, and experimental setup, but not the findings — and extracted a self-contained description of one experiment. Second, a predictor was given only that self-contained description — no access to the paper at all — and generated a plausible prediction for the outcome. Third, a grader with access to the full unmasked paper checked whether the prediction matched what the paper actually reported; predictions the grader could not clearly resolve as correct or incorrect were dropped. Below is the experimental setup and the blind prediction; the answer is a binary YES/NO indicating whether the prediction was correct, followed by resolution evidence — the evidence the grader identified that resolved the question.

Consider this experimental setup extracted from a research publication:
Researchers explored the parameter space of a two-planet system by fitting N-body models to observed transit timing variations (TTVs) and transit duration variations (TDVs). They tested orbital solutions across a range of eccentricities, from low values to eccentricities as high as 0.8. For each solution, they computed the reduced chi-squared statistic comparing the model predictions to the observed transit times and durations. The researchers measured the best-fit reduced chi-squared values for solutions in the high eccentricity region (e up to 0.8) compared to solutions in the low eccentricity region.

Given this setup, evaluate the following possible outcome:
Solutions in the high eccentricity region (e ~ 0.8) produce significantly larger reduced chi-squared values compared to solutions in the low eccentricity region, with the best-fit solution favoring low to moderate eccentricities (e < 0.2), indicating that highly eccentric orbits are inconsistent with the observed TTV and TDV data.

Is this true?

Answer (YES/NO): NO